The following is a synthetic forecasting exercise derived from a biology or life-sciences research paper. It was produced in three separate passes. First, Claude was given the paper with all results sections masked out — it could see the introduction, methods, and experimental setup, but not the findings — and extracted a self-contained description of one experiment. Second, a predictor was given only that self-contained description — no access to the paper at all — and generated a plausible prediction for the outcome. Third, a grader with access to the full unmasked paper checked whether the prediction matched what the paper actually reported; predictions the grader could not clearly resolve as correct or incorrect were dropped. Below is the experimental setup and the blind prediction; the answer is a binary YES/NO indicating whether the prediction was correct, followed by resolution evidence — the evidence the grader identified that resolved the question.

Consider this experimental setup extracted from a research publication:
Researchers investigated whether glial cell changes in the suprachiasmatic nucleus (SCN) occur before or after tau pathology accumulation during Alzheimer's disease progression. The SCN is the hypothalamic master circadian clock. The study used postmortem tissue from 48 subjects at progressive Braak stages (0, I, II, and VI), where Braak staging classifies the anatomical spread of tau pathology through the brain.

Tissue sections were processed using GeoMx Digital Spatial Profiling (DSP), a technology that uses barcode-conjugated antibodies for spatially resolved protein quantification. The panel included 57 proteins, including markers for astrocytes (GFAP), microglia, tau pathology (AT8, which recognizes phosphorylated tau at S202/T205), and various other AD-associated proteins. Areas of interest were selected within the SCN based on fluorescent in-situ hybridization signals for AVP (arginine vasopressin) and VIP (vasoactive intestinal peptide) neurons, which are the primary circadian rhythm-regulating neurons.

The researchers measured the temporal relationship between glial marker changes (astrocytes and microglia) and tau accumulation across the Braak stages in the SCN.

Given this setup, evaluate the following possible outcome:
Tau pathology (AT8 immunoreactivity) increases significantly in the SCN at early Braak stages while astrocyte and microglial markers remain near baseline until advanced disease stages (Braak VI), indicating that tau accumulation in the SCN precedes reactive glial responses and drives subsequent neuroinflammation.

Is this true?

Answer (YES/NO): NO